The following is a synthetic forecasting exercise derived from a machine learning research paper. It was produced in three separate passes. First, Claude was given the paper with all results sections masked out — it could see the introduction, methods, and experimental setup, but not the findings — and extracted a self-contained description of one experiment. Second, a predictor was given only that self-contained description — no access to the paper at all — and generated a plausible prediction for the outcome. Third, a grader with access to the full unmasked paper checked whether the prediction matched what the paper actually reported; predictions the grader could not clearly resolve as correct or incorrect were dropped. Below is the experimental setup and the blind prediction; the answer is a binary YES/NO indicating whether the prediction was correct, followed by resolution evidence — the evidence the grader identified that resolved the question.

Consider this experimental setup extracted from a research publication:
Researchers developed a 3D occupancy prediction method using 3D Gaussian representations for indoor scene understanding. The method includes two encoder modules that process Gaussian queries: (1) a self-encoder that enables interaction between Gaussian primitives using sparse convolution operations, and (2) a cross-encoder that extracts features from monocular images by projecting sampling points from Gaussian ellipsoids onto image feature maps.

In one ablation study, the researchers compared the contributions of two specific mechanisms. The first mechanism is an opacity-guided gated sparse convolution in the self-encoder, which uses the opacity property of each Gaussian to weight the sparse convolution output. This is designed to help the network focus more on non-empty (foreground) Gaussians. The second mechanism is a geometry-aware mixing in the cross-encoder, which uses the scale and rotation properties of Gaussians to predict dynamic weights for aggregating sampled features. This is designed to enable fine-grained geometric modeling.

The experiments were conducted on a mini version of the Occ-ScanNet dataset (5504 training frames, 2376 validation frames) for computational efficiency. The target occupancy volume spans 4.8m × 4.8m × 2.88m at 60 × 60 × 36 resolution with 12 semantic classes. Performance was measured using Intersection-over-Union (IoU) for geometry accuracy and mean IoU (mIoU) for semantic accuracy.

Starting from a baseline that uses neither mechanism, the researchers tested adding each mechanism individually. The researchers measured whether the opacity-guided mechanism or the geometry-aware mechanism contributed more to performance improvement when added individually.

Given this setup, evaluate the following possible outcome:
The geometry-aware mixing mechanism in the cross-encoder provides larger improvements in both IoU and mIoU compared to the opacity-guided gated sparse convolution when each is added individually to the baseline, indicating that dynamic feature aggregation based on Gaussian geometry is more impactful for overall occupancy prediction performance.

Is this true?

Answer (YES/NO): NO